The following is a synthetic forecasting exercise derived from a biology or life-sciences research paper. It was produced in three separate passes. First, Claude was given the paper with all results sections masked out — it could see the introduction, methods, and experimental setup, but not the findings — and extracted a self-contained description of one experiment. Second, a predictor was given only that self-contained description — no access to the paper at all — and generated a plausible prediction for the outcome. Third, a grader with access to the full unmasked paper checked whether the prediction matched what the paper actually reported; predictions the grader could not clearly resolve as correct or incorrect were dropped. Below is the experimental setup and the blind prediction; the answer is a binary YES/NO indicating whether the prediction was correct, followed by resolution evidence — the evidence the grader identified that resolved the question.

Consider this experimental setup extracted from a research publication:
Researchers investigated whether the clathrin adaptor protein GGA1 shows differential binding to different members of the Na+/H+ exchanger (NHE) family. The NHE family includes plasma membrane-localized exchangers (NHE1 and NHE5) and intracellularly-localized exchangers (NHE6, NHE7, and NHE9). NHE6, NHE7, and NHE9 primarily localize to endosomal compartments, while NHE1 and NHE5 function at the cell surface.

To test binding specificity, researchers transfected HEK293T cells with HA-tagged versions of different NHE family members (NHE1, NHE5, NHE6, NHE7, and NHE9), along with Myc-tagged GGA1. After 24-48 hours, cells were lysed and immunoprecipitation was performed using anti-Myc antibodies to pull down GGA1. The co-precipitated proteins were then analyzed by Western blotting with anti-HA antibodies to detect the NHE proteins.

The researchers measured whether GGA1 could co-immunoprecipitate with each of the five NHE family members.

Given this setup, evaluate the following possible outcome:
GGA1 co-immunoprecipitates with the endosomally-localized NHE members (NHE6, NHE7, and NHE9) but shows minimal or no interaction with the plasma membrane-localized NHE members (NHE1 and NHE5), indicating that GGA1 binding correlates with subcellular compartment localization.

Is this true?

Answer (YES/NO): YES